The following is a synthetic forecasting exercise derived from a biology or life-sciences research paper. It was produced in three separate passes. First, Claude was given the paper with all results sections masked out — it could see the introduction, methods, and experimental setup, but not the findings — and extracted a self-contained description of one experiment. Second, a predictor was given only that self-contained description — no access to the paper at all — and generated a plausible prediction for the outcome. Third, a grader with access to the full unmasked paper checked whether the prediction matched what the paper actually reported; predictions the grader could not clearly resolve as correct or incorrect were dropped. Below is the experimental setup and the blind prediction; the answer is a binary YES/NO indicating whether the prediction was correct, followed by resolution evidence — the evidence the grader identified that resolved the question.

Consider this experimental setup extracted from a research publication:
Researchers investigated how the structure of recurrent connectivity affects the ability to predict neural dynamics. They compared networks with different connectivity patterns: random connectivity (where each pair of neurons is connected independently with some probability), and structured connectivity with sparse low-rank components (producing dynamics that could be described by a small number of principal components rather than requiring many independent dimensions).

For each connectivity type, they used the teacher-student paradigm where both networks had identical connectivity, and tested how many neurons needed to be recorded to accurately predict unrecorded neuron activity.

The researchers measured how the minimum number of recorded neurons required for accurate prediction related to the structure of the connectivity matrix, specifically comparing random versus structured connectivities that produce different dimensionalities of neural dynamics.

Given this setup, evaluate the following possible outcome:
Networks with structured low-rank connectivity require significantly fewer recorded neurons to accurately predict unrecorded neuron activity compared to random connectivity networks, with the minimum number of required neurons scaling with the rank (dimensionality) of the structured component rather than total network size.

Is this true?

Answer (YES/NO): YES